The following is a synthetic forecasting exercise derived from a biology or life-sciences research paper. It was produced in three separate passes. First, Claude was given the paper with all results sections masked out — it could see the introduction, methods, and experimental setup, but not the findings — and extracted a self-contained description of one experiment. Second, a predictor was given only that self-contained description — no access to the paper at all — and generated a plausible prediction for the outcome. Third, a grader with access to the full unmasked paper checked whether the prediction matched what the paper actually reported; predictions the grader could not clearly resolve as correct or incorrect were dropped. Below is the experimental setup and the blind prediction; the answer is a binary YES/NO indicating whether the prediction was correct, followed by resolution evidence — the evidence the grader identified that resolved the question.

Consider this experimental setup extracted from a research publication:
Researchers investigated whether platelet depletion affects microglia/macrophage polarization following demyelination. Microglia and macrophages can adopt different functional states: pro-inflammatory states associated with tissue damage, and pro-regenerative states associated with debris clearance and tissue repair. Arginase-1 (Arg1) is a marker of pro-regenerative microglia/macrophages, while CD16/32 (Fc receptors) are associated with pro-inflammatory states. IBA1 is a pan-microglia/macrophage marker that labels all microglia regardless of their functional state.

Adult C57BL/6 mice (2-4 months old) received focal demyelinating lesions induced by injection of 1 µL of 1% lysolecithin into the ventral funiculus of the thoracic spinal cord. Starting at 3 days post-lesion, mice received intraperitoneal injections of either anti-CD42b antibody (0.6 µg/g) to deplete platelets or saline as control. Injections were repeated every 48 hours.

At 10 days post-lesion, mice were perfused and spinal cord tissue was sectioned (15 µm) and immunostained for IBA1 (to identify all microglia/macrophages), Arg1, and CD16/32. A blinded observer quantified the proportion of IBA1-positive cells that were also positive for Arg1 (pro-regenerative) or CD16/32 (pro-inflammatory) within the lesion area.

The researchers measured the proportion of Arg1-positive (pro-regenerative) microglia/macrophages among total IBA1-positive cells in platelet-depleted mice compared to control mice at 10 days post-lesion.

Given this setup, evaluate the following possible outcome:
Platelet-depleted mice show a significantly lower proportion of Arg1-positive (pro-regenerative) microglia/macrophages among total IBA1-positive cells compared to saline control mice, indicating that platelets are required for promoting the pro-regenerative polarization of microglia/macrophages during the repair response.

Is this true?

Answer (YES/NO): NO